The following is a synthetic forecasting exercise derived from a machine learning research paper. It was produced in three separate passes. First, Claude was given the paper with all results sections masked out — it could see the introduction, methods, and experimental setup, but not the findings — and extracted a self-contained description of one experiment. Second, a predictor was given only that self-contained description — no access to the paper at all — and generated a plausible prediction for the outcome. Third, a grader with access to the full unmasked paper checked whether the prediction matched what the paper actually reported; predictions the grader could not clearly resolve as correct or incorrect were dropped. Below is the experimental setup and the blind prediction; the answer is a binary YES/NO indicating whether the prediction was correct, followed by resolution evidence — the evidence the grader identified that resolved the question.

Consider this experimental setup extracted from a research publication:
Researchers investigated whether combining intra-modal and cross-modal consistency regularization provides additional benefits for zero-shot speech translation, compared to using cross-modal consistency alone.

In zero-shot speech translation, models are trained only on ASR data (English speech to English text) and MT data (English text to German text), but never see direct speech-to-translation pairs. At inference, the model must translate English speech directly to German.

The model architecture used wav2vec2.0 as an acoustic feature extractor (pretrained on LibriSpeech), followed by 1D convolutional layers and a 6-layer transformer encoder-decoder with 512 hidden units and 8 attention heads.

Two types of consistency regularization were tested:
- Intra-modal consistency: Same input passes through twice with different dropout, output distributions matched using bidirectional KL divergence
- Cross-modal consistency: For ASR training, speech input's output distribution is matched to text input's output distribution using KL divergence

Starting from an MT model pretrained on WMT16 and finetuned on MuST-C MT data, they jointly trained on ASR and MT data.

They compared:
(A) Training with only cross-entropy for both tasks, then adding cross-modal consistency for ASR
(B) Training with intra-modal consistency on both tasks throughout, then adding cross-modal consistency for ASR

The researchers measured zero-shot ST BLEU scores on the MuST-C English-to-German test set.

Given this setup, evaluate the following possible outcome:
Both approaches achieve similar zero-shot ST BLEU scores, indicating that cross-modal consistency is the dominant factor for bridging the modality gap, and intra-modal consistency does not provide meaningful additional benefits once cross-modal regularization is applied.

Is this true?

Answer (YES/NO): YES